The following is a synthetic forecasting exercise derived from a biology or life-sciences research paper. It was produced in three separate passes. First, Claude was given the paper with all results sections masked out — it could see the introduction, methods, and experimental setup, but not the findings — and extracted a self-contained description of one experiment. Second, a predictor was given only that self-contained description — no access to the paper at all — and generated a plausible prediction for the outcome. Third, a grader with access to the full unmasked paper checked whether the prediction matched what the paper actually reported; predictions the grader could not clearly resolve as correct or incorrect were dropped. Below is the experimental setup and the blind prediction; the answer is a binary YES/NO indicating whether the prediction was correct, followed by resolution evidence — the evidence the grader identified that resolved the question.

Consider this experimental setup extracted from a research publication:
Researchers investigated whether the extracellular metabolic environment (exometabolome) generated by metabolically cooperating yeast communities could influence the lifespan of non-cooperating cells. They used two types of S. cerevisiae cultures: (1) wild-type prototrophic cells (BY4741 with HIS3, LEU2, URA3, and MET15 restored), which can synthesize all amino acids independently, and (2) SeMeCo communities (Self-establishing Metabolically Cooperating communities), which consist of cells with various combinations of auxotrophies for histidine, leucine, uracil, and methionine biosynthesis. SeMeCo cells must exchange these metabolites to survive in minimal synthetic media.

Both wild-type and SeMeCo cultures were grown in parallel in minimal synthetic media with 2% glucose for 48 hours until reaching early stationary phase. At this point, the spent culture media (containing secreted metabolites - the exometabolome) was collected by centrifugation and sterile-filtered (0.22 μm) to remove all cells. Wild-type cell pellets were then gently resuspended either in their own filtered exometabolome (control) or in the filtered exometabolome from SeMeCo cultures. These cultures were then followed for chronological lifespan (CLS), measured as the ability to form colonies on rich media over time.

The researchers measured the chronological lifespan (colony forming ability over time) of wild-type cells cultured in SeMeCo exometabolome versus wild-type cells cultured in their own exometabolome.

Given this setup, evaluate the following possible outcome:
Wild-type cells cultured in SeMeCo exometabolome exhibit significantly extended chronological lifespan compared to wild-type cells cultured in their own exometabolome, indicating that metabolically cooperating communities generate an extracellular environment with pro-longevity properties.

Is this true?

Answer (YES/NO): YES